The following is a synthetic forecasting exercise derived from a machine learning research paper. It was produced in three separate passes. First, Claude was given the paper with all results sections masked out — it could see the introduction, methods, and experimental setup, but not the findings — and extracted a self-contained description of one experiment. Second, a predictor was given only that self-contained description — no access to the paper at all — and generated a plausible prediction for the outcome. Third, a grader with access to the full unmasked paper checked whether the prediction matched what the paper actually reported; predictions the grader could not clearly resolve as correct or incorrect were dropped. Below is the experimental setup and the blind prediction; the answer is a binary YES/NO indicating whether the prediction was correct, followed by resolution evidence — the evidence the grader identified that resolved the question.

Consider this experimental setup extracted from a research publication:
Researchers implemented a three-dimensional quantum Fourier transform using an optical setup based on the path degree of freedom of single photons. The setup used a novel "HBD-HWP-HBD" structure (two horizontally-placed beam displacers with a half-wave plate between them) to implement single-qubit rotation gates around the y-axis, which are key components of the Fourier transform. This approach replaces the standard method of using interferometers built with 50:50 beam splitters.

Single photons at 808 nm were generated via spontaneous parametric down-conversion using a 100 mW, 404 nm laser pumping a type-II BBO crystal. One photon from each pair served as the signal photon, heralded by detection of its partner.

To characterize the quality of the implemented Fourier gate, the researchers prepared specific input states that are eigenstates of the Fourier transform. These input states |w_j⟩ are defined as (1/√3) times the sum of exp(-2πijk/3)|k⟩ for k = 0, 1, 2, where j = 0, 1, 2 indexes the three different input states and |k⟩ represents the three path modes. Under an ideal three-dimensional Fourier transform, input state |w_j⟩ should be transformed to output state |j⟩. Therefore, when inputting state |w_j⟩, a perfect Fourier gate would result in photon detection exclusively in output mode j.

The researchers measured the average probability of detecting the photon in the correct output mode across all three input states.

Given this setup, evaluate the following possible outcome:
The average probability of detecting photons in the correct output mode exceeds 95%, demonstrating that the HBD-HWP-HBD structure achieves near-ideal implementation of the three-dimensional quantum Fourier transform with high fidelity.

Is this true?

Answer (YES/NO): YES